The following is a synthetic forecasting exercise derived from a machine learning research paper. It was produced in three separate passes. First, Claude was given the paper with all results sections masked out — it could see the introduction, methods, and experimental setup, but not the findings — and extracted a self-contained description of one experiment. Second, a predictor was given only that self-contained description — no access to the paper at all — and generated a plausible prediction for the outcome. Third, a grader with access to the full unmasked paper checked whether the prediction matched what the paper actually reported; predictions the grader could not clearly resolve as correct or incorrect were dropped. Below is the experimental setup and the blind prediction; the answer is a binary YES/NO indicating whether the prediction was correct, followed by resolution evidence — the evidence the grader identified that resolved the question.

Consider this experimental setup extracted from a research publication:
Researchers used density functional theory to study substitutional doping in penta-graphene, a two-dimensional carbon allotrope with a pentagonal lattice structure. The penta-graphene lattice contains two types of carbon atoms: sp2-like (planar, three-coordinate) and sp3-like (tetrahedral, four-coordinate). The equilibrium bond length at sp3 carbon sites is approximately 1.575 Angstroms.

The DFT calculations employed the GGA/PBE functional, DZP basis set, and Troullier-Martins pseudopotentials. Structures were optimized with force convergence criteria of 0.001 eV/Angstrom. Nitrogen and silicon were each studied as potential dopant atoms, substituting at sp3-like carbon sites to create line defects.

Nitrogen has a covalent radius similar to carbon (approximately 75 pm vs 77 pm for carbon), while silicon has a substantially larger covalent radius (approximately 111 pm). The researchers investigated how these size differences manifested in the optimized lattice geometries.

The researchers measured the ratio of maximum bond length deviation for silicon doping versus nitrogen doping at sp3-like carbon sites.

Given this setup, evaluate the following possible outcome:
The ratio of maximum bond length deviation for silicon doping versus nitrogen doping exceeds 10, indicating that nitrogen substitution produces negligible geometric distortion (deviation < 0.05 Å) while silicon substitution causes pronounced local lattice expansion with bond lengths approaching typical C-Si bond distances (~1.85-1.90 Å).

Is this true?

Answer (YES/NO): NO